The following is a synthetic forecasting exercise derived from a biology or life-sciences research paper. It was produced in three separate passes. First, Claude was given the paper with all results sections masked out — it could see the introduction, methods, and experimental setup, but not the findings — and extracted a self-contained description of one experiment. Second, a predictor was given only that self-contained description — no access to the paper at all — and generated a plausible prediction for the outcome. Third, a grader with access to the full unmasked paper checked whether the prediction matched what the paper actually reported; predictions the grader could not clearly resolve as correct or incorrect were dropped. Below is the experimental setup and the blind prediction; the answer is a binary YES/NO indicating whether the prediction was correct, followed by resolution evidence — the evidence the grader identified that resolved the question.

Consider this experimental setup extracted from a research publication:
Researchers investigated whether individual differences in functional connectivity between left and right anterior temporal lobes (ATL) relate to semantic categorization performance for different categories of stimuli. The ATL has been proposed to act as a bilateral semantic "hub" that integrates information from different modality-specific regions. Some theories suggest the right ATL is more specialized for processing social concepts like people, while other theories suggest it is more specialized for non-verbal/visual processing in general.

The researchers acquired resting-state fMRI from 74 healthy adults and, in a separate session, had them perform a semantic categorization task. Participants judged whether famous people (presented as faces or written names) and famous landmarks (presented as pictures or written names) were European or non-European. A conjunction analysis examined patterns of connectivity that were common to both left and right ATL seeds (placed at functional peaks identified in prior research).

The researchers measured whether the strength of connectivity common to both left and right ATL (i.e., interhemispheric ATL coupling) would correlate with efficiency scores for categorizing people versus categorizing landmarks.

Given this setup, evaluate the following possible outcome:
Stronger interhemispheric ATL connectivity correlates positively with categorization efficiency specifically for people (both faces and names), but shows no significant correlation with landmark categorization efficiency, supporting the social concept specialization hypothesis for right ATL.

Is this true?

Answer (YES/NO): NO